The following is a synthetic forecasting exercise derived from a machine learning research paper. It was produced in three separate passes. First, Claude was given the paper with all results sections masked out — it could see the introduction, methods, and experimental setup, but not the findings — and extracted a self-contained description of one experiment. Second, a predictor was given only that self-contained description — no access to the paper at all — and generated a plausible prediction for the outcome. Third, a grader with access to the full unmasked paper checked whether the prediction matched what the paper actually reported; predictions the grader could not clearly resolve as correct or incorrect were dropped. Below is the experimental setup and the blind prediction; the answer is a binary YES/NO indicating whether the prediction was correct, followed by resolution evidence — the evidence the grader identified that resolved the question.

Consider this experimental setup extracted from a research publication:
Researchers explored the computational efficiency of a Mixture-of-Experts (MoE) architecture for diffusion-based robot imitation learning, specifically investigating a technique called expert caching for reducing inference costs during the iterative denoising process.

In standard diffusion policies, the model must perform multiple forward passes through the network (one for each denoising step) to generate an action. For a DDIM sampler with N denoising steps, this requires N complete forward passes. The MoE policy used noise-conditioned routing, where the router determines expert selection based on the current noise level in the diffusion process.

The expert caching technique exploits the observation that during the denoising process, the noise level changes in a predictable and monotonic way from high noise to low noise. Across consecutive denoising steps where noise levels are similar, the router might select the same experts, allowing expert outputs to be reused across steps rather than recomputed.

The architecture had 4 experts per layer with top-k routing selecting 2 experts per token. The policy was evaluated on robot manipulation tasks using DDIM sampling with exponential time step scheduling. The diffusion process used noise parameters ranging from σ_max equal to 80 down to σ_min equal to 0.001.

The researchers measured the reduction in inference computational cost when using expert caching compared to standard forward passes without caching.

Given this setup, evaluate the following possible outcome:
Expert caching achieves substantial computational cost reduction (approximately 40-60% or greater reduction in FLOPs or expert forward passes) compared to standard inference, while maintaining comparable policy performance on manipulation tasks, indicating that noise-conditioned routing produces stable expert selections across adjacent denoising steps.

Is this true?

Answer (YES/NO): YES